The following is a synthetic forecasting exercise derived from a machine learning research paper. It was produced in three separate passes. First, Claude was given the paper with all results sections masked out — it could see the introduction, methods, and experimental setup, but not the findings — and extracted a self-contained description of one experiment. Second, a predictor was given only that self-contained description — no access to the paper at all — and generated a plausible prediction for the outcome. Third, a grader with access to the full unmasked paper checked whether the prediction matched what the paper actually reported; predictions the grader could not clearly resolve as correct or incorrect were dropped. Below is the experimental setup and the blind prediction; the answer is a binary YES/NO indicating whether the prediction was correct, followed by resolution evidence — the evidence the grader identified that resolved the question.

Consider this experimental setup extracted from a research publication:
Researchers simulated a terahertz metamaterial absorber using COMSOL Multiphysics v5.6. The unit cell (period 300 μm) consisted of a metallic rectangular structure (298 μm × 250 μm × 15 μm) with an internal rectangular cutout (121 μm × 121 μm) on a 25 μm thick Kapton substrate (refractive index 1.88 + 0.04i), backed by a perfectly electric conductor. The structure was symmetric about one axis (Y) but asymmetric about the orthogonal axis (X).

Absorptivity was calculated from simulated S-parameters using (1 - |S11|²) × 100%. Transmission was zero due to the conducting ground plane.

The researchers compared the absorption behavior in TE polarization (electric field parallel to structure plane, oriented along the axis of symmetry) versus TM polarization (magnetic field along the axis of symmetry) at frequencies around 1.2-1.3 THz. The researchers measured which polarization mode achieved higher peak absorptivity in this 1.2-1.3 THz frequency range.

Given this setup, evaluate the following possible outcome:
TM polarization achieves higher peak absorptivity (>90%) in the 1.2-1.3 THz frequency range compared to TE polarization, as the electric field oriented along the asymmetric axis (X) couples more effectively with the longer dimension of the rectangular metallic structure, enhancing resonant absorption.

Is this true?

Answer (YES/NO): YES